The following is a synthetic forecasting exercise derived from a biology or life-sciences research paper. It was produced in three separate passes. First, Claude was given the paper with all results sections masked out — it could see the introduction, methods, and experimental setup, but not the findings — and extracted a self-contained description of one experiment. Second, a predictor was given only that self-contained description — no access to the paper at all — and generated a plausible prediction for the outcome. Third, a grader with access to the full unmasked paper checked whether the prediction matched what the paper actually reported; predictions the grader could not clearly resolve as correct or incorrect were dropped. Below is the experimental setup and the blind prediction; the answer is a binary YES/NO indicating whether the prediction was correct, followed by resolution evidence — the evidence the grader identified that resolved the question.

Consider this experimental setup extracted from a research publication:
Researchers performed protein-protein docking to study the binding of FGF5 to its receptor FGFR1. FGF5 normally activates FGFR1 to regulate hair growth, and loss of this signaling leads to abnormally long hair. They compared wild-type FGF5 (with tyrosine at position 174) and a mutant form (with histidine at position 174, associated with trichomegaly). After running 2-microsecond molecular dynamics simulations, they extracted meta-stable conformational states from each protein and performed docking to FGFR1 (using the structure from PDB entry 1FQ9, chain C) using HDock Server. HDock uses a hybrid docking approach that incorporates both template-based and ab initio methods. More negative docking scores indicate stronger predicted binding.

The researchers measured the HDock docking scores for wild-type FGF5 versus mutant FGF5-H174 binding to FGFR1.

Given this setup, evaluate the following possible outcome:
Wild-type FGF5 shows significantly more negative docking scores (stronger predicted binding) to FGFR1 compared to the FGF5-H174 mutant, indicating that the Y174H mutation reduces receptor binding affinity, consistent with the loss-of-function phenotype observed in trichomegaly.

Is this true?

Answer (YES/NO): NO